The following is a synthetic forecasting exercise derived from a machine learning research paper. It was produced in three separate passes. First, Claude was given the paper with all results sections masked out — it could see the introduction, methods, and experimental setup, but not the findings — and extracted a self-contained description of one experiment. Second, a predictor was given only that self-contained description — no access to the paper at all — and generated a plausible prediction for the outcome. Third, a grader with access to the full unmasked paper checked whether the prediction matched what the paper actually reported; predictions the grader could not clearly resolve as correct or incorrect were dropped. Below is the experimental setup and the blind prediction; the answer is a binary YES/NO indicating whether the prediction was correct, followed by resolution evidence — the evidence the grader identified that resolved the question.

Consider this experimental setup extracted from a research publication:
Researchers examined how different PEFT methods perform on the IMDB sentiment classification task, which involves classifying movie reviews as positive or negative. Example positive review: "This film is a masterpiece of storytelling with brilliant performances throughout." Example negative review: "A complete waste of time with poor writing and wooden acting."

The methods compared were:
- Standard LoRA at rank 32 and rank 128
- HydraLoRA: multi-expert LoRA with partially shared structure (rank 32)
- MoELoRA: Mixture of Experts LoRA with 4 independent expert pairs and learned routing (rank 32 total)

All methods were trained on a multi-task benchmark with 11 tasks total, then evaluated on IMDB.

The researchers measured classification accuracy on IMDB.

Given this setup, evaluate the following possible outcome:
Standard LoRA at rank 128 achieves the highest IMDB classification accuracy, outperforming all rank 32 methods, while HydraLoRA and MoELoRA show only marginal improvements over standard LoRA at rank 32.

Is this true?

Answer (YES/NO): NO